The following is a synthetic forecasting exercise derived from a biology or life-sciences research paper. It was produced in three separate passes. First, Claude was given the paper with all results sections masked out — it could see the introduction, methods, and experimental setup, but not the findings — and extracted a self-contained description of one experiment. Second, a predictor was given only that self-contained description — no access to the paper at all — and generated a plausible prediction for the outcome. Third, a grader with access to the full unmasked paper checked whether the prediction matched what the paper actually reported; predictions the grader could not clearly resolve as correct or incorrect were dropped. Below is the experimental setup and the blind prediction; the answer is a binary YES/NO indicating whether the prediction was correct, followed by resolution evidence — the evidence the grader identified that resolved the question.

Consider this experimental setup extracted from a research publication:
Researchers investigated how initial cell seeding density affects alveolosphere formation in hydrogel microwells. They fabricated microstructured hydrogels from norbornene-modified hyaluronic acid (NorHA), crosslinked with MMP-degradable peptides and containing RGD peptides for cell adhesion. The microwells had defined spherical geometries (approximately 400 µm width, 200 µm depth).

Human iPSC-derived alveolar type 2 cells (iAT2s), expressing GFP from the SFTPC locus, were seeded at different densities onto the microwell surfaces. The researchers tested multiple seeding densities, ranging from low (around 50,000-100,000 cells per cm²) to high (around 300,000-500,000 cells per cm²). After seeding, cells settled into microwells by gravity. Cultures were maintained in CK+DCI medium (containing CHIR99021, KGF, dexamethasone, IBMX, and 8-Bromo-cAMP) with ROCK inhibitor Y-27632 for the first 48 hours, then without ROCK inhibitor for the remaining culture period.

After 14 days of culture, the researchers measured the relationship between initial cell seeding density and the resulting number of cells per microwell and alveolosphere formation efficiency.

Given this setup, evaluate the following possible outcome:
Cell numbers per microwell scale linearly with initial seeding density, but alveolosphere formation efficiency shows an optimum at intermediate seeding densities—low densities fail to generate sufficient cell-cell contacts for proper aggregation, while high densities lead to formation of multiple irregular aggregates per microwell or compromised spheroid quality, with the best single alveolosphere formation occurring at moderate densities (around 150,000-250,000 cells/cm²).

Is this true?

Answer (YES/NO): NO